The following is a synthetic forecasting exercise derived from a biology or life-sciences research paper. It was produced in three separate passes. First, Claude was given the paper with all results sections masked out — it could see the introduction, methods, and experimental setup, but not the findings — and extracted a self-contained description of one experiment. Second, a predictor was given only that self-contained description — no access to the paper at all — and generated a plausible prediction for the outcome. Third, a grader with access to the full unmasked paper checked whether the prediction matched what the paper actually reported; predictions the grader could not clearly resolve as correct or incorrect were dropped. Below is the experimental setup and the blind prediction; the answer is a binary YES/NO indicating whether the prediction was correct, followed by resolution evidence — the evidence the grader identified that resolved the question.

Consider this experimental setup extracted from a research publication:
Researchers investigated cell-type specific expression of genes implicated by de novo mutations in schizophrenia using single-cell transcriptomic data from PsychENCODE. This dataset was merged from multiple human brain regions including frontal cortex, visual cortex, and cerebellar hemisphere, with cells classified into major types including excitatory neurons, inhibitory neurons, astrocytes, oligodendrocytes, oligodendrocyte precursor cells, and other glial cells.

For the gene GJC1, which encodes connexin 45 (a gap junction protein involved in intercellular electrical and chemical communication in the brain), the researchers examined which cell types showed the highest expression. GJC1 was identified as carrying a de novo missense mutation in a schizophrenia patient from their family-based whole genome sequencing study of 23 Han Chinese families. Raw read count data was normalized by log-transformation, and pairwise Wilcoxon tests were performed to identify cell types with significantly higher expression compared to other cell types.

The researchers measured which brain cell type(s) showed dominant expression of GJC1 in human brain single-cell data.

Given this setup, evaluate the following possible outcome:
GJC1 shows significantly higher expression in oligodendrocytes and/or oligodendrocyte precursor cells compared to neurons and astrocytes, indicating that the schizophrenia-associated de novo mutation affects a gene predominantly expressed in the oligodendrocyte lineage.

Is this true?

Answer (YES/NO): NO